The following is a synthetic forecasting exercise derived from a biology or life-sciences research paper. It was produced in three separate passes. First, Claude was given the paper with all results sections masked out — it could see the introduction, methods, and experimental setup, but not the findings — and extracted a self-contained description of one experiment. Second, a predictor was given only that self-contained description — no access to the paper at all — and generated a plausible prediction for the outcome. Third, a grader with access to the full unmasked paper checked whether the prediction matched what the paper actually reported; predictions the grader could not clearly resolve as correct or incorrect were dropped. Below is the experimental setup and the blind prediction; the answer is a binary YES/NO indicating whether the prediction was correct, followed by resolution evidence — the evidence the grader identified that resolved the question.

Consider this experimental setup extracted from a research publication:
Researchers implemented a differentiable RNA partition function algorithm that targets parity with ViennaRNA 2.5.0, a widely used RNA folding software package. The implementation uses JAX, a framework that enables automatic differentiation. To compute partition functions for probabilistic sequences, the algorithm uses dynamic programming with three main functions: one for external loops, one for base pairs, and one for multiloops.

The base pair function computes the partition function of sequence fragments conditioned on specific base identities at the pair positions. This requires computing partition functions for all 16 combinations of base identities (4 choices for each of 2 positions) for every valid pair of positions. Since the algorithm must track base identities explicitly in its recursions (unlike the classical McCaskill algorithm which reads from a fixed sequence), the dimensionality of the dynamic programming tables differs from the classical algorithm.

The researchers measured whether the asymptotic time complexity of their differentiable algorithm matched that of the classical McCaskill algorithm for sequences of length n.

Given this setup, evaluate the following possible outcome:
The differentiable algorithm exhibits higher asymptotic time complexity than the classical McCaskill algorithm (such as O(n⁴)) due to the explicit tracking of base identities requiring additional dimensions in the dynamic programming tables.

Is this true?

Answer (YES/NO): NO